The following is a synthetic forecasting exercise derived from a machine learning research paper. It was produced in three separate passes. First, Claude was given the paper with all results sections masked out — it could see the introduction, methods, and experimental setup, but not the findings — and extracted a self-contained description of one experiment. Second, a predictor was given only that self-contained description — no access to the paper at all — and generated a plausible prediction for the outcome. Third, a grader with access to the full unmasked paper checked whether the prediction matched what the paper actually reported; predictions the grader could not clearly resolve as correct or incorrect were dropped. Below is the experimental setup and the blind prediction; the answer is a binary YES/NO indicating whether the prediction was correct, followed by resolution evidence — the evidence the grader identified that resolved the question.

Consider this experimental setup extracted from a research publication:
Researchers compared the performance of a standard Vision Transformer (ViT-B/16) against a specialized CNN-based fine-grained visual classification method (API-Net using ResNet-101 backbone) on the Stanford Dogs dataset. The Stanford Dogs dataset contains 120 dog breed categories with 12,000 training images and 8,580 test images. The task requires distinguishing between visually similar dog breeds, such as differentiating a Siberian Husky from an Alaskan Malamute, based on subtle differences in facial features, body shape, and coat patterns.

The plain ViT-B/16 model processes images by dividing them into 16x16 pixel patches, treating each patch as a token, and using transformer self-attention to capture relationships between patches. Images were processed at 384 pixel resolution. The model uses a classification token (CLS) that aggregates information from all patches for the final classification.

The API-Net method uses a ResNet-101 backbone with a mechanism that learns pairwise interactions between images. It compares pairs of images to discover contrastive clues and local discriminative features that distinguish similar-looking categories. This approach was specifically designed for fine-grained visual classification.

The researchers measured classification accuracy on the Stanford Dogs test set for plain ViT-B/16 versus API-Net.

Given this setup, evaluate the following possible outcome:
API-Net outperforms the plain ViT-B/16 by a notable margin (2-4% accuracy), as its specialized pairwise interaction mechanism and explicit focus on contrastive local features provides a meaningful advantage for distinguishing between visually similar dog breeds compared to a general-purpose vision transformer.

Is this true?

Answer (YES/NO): NO